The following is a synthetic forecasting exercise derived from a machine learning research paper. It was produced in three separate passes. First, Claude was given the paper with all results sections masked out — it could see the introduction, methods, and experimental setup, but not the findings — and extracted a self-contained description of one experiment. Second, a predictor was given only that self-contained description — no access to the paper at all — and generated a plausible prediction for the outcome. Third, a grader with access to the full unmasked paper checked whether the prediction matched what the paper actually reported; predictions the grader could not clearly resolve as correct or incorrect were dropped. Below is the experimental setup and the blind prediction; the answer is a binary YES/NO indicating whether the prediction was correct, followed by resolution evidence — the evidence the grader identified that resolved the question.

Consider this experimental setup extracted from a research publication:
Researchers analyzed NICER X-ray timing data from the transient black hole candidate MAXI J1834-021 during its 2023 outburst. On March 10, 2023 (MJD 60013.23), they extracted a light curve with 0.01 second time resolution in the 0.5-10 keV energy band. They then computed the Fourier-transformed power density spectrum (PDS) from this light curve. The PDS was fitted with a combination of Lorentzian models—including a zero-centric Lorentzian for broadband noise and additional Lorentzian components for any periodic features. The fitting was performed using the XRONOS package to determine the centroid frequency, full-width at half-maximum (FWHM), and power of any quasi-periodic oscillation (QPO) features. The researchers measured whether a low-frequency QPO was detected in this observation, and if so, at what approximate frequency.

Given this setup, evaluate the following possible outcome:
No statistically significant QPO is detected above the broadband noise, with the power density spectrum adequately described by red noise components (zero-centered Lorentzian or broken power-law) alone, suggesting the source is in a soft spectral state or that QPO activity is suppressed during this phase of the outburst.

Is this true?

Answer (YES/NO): NO